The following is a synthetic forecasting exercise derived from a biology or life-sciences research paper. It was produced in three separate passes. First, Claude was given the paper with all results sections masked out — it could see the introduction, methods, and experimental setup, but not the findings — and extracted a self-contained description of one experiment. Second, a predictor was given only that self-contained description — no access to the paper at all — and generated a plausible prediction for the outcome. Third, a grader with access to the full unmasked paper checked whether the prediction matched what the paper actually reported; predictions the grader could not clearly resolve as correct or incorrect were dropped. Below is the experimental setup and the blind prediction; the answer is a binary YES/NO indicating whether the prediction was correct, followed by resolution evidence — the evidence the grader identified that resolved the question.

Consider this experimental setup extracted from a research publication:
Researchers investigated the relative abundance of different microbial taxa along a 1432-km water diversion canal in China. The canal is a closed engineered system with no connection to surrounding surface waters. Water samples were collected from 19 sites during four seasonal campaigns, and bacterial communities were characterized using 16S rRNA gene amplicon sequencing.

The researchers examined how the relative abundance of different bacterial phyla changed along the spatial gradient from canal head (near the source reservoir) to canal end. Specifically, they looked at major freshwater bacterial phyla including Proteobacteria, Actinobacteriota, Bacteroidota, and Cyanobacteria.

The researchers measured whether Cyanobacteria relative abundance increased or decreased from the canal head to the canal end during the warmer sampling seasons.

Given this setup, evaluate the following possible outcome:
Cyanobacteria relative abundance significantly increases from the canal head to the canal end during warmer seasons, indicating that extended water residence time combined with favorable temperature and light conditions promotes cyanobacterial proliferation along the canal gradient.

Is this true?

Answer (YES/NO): NO